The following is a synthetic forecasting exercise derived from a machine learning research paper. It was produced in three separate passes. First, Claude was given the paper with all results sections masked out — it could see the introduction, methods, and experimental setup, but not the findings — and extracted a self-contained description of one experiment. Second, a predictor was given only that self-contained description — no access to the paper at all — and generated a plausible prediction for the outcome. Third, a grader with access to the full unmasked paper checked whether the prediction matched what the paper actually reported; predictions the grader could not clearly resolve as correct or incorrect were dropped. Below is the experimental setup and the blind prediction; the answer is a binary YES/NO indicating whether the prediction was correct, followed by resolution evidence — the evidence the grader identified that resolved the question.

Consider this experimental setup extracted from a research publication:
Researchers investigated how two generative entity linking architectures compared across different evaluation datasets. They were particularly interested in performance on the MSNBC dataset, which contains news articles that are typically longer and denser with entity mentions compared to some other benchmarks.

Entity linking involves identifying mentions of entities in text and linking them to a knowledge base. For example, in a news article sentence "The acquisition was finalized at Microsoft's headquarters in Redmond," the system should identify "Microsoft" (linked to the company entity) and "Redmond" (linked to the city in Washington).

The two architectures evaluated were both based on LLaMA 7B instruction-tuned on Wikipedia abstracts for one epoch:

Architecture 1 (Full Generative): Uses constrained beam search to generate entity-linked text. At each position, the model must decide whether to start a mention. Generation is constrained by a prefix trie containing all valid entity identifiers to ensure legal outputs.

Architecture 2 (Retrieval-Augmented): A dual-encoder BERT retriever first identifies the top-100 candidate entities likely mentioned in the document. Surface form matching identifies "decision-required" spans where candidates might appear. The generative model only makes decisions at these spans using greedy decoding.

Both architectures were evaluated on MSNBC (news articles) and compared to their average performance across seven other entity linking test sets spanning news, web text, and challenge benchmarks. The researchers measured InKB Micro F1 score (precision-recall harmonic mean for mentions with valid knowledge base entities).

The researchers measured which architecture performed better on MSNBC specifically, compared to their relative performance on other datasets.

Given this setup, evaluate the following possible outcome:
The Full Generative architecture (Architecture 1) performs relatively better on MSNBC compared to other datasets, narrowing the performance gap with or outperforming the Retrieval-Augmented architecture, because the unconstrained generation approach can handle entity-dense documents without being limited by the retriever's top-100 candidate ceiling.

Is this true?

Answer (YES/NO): NO